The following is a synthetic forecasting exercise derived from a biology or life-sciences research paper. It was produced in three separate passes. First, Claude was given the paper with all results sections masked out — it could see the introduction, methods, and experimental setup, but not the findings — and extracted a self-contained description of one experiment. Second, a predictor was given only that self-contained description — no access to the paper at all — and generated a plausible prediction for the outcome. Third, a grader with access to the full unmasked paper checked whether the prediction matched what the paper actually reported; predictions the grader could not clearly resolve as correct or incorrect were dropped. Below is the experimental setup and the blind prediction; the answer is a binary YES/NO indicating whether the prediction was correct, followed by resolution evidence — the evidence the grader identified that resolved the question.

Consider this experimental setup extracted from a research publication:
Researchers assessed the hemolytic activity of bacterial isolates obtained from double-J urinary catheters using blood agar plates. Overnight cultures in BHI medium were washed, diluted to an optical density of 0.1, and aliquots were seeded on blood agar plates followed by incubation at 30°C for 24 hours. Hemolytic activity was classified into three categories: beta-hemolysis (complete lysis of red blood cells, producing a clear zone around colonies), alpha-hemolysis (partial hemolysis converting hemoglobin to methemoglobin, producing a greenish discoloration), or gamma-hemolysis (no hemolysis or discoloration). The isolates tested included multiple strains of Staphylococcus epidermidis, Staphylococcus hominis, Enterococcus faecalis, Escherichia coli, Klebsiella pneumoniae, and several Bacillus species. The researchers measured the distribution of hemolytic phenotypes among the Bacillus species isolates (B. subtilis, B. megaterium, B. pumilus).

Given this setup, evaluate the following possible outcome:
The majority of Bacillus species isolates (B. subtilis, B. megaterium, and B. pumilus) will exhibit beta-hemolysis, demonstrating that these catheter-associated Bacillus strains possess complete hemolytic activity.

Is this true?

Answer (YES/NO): YES